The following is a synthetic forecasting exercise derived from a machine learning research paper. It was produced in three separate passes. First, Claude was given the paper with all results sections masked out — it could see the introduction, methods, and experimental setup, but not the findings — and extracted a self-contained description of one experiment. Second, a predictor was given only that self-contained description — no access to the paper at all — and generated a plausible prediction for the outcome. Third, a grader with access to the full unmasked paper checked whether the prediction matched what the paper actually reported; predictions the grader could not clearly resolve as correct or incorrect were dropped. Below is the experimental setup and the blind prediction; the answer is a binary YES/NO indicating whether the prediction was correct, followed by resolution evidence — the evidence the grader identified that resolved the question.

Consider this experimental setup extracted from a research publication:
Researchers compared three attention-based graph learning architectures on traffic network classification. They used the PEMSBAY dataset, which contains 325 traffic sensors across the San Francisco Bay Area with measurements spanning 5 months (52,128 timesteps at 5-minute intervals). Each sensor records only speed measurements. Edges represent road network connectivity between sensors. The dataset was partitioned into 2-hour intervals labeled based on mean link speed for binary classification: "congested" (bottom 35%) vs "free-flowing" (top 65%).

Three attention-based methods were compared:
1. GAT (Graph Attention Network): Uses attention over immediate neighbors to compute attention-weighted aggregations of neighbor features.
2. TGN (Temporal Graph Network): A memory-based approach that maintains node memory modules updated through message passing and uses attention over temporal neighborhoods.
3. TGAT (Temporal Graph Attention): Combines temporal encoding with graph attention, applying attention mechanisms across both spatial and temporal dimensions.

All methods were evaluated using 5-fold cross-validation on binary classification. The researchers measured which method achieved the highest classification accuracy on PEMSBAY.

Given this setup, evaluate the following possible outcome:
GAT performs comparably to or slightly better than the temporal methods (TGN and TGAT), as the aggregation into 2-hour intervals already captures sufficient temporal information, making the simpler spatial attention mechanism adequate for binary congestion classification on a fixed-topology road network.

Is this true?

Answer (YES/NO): NO